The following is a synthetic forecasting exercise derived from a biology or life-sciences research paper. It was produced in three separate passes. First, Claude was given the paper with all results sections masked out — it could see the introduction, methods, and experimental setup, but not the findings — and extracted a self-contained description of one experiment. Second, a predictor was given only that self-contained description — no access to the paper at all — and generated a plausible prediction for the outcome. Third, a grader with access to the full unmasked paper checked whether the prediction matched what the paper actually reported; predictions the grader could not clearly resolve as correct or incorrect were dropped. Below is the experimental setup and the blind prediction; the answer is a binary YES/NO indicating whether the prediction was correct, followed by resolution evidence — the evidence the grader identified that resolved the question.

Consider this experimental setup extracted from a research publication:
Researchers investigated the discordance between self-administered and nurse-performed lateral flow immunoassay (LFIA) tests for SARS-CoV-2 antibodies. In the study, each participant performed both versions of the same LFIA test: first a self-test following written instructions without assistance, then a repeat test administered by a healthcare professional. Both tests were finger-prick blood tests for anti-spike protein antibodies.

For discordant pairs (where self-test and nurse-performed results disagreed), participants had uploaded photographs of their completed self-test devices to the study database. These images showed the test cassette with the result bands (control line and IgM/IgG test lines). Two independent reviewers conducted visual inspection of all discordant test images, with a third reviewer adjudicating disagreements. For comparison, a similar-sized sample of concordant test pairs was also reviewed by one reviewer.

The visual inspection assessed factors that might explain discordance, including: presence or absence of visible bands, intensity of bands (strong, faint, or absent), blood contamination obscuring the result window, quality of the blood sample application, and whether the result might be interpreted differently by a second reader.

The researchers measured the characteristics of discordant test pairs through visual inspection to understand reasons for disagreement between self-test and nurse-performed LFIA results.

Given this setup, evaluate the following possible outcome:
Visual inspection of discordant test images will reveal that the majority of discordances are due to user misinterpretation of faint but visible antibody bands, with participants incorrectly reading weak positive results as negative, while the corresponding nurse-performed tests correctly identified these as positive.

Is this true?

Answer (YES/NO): NO